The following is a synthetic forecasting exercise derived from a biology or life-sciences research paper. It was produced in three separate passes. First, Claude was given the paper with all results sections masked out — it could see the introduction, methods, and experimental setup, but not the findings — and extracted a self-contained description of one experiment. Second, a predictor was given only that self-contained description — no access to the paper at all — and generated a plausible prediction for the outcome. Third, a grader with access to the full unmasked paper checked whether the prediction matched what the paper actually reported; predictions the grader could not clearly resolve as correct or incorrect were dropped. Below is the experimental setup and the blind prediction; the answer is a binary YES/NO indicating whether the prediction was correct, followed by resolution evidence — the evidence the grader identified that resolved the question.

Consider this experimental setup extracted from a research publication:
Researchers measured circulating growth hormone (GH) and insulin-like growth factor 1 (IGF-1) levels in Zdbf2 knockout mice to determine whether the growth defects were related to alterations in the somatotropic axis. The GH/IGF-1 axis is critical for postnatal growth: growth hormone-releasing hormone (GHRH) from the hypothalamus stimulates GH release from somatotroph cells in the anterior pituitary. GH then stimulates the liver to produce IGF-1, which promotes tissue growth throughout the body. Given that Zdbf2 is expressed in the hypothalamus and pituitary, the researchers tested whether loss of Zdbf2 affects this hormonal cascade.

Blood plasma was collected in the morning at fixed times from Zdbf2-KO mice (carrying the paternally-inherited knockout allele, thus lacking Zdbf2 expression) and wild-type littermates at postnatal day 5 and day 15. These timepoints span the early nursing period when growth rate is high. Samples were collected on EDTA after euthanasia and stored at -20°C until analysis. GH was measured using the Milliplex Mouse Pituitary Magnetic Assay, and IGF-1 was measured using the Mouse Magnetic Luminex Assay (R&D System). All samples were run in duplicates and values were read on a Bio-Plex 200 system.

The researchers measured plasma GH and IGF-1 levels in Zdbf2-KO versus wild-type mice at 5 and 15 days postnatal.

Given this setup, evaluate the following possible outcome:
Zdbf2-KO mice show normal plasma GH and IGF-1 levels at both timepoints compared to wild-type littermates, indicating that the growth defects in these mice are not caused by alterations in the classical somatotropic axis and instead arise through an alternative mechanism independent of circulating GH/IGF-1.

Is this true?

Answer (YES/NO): NO